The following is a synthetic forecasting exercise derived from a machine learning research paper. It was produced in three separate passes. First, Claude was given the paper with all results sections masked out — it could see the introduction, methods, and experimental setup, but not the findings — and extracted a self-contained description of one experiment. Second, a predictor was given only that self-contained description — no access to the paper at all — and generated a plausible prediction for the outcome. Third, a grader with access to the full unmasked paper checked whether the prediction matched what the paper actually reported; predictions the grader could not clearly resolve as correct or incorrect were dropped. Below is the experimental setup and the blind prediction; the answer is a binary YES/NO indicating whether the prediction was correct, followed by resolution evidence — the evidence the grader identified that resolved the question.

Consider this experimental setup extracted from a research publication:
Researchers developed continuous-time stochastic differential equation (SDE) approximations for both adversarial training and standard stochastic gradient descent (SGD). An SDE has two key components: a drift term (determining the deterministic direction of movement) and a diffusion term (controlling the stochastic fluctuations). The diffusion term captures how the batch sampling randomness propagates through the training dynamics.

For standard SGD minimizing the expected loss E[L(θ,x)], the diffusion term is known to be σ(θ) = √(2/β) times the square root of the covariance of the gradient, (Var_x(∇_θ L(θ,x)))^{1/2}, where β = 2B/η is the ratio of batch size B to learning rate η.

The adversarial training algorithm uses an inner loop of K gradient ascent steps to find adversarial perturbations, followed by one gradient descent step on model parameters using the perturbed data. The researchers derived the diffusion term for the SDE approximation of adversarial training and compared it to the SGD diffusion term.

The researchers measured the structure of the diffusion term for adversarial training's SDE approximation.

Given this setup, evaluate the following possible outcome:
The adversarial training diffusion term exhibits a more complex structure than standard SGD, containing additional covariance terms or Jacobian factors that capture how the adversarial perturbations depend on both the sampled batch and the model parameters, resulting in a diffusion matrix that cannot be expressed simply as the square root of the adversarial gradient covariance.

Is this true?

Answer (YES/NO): NO